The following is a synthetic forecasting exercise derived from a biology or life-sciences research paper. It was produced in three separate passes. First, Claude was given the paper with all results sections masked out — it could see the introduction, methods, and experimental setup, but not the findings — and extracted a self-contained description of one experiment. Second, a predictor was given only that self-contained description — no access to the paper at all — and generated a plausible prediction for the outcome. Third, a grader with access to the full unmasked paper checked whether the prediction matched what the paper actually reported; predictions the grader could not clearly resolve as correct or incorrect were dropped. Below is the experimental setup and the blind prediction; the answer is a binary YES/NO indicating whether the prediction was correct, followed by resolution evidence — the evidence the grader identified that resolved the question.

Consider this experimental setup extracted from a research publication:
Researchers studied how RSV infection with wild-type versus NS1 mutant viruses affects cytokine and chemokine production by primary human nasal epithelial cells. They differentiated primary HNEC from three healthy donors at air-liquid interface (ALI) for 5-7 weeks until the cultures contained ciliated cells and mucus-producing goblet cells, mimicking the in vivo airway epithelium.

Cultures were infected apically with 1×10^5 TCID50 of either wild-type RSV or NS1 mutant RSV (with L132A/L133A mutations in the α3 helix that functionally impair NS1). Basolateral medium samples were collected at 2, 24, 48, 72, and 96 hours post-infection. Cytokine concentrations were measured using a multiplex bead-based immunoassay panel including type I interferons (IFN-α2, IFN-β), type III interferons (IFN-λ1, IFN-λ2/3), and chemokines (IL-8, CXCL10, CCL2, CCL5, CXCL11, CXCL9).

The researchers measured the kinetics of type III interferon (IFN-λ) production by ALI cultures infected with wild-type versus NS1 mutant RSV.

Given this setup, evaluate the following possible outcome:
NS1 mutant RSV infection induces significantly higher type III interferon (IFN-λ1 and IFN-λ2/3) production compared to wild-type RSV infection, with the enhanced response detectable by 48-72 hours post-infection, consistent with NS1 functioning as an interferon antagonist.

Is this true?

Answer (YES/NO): NO